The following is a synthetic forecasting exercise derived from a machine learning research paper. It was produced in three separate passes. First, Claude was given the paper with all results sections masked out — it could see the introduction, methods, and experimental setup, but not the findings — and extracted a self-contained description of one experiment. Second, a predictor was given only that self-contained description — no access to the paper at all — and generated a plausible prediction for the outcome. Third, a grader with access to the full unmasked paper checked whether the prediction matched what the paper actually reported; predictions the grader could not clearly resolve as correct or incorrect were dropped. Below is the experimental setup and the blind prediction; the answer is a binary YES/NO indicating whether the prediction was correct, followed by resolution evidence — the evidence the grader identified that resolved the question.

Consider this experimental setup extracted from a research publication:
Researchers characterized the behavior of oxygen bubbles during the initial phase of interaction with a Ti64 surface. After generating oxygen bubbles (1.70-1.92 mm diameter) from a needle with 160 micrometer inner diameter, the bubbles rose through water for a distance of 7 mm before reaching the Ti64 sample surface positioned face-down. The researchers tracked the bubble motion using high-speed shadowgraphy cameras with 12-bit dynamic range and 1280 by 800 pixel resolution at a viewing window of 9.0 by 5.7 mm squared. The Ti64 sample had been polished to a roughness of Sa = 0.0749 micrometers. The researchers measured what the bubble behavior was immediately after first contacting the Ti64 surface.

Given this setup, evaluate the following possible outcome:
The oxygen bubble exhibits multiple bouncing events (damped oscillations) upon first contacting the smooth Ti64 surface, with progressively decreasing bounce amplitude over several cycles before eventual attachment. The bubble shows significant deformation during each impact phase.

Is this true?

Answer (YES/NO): YES